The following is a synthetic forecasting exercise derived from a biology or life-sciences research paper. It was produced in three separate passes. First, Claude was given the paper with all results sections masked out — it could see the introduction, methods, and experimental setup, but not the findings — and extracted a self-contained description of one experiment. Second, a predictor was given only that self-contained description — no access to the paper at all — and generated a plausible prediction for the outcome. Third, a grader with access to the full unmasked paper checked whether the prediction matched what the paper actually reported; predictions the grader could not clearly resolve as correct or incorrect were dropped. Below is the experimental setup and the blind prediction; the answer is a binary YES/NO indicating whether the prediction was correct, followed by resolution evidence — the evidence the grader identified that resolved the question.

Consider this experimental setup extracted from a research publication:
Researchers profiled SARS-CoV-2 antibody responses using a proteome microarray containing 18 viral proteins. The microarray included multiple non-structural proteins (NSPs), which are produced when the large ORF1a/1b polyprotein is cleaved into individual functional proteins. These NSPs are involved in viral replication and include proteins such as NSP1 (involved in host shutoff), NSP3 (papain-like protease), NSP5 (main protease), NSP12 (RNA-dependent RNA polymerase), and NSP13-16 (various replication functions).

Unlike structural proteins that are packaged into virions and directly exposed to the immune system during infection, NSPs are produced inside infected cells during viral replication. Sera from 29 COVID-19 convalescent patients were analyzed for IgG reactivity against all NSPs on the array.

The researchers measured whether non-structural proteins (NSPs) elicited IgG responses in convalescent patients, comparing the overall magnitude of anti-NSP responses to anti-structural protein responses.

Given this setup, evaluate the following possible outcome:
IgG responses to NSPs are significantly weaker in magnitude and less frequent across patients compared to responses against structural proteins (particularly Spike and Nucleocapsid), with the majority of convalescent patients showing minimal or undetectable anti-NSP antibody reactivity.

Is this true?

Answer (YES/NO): YES